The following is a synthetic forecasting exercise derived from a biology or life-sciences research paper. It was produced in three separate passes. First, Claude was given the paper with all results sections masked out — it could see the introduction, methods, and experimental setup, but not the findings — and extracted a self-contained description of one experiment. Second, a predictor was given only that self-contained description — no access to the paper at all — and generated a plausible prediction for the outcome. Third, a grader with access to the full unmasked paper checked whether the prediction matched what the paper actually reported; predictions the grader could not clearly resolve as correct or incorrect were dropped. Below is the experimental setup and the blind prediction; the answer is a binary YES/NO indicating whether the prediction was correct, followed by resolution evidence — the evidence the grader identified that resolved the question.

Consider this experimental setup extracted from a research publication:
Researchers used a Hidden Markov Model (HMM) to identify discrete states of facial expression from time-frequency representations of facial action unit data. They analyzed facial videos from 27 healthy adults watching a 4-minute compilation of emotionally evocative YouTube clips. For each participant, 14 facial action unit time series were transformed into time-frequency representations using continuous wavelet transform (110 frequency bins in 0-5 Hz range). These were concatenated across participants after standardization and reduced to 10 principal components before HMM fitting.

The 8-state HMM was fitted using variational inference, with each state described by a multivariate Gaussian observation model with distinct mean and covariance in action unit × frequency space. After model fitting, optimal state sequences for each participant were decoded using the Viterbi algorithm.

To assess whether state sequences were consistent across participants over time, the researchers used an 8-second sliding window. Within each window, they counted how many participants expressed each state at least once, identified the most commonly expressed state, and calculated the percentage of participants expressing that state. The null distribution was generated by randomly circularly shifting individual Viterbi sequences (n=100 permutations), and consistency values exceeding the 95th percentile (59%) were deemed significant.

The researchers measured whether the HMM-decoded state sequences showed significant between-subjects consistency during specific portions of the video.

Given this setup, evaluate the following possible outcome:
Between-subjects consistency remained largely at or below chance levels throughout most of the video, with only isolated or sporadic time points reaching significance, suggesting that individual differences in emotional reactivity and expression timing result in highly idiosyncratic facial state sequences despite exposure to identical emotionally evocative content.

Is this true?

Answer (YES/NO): NO